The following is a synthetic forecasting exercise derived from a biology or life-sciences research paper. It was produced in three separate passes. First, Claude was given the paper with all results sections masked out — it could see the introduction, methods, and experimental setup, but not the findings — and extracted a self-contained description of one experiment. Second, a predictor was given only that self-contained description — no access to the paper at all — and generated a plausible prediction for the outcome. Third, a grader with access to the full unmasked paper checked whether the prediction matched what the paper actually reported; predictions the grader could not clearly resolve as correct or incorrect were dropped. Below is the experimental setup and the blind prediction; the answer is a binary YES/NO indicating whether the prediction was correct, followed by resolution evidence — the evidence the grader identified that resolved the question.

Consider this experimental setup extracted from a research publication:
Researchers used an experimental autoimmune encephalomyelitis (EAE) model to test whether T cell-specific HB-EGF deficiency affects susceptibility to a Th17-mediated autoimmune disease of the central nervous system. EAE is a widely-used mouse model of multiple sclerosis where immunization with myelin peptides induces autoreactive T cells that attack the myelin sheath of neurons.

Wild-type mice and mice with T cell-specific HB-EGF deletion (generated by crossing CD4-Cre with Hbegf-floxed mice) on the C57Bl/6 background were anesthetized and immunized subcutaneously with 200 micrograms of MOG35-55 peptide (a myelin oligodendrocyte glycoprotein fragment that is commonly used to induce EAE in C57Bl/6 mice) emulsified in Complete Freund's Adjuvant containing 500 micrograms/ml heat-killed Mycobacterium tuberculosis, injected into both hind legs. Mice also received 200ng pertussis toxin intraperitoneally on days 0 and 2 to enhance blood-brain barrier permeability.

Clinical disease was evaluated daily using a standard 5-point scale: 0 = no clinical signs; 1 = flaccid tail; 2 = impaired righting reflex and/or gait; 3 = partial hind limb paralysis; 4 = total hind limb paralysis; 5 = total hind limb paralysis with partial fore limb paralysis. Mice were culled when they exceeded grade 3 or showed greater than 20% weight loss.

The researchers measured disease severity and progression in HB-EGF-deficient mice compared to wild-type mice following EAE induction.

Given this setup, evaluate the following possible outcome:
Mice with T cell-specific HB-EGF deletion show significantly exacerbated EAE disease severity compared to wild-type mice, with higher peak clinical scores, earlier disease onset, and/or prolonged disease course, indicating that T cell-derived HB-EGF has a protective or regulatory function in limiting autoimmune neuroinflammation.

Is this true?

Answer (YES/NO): YES